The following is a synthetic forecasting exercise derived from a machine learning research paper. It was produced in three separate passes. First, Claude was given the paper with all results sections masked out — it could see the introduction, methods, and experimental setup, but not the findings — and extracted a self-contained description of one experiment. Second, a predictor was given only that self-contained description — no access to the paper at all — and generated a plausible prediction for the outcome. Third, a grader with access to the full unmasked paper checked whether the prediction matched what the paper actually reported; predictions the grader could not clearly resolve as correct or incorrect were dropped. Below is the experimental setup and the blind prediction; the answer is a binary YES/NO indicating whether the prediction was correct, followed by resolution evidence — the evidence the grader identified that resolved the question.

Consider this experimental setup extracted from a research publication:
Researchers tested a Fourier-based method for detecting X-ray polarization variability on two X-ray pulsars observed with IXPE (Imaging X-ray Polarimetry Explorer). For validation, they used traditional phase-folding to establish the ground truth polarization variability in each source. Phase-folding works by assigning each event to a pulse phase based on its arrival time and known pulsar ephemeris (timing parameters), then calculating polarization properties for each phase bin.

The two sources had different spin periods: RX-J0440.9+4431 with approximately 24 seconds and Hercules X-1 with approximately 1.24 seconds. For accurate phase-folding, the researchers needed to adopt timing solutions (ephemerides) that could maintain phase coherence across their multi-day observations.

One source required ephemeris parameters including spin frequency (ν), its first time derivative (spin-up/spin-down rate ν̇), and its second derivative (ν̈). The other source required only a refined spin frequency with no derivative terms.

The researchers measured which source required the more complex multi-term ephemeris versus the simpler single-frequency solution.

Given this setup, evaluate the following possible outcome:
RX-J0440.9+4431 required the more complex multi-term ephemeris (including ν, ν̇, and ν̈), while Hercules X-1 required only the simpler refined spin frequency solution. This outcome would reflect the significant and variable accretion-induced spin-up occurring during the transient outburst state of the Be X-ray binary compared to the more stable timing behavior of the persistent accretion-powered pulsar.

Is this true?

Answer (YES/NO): YES